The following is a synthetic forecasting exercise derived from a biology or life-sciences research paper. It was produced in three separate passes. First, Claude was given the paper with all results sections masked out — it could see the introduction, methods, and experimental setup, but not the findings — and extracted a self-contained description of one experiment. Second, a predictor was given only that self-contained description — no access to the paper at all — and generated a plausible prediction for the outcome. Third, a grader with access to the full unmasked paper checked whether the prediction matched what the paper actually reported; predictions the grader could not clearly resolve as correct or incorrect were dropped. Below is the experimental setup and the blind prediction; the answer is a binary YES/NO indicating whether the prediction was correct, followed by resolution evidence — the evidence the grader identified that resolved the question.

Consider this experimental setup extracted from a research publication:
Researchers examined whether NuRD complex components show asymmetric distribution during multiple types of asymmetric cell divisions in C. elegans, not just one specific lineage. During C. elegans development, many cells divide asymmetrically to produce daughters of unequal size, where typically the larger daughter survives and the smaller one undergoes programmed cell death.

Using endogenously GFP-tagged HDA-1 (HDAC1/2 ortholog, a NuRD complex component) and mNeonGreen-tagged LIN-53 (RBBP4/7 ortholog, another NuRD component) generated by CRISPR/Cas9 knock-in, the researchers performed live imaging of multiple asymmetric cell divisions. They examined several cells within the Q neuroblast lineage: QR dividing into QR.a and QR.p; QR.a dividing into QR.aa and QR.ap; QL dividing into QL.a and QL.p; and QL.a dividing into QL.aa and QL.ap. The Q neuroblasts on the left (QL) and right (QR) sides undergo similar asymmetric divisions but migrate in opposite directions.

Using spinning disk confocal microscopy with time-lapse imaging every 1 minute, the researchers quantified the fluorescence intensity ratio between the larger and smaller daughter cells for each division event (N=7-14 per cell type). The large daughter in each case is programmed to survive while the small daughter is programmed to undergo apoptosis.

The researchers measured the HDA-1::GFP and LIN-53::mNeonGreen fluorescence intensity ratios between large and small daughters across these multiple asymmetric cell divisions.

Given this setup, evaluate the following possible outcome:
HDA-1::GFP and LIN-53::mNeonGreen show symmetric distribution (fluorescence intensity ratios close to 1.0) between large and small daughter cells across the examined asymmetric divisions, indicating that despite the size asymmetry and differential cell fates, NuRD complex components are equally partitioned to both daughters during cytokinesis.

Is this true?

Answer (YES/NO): NO